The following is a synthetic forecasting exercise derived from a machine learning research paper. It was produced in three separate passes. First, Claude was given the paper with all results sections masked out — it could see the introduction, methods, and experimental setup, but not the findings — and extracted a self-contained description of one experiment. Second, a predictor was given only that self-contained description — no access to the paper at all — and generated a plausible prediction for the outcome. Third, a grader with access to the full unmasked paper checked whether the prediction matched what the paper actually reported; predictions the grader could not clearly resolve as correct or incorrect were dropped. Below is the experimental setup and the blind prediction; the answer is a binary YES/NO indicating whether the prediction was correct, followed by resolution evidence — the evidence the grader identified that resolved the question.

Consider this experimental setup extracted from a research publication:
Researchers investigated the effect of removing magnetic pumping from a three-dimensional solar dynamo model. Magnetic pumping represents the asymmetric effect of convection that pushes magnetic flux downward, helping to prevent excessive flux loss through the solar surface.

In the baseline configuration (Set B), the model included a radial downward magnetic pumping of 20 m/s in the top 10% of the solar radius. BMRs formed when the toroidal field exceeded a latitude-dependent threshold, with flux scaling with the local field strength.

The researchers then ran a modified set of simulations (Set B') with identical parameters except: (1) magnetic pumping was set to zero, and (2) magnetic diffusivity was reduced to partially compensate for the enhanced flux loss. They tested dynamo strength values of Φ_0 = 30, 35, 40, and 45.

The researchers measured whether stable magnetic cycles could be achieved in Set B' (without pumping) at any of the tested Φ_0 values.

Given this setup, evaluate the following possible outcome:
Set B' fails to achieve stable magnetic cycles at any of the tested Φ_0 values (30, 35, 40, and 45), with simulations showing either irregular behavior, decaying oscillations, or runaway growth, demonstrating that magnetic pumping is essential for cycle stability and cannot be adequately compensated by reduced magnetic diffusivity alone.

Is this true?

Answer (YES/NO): YES